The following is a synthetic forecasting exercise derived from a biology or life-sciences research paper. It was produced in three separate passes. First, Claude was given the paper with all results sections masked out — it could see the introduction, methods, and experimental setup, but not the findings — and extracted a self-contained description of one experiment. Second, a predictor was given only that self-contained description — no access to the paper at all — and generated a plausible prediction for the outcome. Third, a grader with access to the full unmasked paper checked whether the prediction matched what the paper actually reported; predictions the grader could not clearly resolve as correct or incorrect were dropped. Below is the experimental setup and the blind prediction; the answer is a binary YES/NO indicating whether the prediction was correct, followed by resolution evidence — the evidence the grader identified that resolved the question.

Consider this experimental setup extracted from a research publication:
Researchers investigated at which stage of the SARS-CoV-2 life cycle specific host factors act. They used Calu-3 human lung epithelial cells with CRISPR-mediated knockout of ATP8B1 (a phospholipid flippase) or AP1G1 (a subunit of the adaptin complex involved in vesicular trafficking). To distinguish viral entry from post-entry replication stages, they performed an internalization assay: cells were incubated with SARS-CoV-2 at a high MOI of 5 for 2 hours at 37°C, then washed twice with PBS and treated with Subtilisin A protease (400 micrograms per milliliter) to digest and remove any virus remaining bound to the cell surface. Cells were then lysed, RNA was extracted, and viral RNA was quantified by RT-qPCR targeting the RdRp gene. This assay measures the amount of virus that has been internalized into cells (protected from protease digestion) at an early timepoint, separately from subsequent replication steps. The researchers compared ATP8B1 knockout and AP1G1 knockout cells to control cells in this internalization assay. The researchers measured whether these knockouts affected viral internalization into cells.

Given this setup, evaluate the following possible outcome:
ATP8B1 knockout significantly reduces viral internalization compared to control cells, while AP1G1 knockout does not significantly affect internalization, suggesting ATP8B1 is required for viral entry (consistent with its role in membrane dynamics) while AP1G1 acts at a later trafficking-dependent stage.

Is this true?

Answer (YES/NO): NO